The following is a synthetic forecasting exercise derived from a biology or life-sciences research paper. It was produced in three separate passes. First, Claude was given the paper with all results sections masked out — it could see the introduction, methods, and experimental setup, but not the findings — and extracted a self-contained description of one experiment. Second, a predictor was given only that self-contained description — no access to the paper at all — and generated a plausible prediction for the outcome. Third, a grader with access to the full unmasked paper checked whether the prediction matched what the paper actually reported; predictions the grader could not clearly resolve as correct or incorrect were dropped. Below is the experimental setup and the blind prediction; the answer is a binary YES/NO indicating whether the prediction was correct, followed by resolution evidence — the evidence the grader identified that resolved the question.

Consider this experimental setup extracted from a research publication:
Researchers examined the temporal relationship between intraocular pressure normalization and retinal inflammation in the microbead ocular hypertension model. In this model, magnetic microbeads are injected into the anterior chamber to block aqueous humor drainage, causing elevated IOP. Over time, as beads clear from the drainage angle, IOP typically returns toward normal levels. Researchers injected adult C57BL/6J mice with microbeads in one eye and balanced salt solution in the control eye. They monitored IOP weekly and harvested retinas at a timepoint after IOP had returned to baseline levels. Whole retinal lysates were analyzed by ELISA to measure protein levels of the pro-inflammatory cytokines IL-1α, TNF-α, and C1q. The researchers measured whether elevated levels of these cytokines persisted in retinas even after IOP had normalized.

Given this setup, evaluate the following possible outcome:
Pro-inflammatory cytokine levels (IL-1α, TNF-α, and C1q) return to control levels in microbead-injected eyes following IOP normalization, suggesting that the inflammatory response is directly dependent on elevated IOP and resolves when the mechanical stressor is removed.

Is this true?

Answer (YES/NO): NO